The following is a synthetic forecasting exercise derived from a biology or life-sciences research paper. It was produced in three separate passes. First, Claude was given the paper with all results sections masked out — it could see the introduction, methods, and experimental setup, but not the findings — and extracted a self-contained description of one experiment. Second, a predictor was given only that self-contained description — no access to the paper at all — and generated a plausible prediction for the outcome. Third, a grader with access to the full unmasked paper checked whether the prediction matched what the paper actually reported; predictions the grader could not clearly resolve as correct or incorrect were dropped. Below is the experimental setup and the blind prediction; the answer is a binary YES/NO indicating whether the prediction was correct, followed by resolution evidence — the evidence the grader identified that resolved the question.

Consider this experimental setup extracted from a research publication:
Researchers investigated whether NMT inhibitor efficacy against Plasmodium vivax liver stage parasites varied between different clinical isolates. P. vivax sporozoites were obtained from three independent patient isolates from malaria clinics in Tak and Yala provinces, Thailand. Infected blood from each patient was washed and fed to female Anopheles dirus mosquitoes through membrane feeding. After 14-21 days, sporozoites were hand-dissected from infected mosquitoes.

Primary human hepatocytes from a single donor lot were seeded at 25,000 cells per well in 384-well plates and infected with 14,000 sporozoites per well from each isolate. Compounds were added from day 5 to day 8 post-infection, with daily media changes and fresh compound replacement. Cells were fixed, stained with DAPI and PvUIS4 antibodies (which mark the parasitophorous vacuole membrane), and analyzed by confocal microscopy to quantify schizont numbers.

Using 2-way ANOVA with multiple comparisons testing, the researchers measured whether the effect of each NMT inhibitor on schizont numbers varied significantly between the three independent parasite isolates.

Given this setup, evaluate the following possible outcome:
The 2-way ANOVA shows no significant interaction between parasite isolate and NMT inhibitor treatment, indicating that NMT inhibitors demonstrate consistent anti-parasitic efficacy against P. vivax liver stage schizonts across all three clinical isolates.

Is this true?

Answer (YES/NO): NO